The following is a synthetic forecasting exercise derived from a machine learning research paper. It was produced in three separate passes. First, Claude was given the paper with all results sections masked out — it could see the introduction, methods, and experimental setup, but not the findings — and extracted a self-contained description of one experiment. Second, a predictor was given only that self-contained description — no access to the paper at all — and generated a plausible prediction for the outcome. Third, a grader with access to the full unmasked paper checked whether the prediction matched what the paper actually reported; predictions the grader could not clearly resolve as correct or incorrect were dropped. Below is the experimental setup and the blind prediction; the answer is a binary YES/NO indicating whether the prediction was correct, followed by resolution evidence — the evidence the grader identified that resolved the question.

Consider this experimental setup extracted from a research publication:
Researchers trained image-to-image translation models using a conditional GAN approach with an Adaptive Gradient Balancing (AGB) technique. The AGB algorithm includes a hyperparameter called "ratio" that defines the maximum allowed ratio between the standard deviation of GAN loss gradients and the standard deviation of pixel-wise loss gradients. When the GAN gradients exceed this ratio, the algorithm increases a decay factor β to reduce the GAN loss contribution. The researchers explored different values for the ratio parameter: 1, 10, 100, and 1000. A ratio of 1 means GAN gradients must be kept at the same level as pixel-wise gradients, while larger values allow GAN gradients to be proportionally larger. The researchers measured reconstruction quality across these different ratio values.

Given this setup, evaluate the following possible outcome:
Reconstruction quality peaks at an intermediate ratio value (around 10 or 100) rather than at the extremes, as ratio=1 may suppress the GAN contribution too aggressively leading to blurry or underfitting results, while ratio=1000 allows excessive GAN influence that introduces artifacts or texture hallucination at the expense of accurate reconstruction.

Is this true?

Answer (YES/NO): YES